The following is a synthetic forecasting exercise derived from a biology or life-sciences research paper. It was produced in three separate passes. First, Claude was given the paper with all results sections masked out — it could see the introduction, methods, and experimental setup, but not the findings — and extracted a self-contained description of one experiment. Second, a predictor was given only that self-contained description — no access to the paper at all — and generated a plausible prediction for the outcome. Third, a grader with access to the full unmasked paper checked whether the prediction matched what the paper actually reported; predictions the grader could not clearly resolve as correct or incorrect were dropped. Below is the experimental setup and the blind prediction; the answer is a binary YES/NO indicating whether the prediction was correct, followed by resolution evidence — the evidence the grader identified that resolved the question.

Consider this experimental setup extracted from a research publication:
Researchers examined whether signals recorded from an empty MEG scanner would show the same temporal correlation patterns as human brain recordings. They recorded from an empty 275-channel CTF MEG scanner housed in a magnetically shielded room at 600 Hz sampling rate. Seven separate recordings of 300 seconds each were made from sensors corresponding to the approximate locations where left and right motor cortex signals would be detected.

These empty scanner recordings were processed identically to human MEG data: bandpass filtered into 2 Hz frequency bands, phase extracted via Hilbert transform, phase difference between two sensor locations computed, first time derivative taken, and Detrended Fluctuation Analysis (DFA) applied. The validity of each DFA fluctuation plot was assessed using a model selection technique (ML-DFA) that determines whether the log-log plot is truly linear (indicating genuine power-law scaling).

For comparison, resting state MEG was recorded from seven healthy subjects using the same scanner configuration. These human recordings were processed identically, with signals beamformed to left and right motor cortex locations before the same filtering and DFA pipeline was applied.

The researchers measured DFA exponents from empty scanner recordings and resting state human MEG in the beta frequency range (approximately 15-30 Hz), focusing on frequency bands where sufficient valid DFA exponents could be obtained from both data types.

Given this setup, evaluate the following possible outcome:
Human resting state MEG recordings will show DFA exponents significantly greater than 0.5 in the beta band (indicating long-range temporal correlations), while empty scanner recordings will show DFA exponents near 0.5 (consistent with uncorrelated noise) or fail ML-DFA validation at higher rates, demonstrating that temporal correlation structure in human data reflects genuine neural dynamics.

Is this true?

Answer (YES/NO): NO